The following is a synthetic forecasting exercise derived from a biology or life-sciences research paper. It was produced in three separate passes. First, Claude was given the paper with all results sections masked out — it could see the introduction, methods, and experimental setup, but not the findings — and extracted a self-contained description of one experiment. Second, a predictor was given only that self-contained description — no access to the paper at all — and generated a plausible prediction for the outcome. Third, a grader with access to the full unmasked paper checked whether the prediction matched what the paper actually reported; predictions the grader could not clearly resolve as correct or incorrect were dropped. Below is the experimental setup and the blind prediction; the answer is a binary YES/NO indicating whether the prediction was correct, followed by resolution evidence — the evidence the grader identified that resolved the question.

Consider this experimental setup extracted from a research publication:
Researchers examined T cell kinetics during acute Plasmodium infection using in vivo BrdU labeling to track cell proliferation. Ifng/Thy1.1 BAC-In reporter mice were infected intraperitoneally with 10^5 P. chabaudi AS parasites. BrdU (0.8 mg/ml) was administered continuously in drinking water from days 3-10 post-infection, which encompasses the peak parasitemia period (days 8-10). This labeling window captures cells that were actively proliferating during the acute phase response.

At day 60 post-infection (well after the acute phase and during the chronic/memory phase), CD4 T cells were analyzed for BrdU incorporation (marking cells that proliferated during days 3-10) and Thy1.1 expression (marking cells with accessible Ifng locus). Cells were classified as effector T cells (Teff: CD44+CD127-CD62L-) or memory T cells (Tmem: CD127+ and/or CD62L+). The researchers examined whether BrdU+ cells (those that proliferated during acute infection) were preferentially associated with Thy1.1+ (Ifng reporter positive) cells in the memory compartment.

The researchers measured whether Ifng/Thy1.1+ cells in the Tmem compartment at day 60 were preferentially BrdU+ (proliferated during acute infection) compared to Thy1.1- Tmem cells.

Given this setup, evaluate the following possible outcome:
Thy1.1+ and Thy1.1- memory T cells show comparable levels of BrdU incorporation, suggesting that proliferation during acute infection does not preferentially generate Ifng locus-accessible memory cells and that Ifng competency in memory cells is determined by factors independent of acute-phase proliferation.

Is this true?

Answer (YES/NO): YES